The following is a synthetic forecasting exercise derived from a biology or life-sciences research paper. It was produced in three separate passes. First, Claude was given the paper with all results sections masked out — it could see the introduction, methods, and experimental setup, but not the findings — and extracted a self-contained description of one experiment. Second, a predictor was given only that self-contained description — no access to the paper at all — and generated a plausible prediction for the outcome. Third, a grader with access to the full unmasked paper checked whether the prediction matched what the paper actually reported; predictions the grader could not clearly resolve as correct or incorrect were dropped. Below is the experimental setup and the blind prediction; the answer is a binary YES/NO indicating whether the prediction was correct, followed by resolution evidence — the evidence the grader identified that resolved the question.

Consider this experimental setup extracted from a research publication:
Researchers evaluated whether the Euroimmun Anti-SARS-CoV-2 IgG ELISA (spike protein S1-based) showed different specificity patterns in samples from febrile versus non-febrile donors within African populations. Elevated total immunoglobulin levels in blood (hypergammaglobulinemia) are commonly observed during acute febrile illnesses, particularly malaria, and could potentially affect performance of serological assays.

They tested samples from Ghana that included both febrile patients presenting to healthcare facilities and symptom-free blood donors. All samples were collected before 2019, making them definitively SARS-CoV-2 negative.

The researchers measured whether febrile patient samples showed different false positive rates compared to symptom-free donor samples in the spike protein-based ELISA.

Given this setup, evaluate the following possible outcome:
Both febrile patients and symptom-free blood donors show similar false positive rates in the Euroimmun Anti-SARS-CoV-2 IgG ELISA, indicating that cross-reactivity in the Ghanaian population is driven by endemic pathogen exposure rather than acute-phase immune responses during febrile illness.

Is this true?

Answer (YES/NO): YES